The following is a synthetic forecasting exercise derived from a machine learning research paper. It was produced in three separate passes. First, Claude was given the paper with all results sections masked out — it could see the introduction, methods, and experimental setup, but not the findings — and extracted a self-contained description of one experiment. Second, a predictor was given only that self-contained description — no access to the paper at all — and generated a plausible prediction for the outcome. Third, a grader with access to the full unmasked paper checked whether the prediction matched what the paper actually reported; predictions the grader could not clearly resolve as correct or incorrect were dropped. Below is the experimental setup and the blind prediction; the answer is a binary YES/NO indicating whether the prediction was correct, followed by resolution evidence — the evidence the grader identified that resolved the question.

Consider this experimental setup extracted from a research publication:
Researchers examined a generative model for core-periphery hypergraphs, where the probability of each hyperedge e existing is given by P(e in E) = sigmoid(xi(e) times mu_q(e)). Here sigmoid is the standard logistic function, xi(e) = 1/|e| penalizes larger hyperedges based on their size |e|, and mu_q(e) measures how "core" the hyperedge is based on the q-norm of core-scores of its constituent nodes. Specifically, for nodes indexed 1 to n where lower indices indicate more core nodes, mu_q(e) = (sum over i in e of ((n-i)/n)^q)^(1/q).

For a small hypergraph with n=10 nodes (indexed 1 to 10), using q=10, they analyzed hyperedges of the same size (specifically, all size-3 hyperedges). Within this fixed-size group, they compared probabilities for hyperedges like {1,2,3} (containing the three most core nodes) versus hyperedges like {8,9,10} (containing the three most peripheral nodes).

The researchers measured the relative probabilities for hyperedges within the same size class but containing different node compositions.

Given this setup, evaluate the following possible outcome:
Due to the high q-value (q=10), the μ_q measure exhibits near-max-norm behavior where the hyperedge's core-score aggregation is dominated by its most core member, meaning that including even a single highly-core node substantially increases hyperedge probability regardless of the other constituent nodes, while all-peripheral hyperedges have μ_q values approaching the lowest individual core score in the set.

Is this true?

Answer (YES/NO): NO